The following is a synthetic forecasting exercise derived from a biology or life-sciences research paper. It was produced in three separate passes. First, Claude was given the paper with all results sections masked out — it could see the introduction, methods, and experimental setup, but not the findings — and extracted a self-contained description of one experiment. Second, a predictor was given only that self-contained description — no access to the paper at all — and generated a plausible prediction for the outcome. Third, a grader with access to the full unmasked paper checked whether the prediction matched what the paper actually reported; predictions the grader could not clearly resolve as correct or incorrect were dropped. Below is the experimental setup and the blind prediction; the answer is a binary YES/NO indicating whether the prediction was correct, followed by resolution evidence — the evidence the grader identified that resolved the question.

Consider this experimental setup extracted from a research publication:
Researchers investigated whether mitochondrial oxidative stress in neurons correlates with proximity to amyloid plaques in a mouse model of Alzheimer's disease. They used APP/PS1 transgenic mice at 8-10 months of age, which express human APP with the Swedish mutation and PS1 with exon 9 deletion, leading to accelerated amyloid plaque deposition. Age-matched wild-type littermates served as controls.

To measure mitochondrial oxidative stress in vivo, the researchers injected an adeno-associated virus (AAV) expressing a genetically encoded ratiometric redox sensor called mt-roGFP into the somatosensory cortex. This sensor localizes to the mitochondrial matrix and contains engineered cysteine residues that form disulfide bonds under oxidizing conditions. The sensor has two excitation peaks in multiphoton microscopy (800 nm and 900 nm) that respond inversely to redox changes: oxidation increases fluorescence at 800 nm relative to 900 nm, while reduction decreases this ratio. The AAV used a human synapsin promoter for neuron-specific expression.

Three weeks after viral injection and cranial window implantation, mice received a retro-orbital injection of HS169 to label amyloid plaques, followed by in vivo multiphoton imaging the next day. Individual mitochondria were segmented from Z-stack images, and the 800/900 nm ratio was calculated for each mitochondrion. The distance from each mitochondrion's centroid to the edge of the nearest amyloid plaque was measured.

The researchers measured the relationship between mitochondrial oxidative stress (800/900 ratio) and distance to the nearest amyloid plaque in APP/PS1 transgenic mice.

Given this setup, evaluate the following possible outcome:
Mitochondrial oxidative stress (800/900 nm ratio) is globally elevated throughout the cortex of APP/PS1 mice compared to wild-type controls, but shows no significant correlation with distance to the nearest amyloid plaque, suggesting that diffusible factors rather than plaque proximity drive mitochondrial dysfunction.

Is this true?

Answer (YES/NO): NO